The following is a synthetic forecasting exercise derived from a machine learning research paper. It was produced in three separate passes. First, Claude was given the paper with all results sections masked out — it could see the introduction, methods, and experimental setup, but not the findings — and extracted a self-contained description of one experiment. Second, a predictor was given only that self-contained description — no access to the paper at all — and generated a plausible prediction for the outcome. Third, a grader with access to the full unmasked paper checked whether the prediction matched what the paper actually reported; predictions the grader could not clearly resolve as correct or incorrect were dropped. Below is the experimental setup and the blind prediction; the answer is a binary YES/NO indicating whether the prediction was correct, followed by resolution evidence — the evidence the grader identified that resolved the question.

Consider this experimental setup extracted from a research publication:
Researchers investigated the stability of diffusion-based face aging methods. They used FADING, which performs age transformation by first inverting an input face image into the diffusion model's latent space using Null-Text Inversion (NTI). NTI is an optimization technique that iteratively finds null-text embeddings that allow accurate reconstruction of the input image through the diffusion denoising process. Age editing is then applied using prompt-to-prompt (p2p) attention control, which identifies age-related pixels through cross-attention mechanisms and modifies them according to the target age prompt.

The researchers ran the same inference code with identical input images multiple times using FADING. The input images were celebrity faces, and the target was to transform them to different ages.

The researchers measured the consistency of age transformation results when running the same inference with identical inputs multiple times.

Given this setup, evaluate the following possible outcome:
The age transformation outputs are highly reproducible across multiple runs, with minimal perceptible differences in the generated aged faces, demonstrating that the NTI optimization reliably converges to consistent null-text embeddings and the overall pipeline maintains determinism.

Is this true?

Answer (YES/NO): NO